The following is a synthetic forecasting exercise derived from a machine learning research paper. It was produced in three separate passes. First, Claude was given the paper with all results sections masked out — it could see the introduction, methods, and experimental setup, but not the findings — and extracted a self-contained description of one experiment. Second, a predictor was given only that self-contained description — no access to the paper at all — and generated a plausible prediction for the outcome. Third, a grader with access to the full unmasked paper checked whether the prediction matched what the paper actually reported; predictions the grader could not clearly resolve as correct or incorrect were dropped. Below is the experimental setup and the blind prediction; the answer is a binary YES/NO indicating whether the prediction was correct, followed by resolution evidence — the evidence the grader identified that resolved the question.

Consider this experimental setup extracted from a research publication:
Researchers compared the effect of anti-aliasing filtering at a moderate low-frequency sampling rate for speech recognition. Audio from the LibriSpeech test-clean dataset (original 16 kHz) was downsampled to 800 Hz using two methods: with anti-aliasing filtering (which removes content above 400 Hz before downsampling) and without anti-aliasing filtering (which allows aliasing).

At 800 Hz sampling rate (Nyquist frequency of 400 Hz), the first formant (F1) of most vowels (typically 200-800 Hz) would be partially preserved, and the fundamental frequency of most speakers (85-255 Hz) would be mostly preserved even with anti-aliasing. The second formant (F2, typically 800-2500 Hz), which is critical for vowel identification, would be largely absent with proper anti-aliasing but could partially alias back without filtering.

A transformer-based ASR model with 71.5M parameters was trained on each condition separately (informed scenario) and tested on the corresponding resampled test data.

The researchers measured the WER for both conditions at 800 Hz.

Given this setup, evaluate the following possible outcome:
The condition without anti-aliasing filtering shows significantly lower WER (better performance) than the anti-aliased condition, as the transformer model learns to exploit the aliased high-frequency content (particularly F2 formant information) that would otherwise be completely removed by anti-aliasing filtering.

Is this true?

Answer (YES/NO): YES